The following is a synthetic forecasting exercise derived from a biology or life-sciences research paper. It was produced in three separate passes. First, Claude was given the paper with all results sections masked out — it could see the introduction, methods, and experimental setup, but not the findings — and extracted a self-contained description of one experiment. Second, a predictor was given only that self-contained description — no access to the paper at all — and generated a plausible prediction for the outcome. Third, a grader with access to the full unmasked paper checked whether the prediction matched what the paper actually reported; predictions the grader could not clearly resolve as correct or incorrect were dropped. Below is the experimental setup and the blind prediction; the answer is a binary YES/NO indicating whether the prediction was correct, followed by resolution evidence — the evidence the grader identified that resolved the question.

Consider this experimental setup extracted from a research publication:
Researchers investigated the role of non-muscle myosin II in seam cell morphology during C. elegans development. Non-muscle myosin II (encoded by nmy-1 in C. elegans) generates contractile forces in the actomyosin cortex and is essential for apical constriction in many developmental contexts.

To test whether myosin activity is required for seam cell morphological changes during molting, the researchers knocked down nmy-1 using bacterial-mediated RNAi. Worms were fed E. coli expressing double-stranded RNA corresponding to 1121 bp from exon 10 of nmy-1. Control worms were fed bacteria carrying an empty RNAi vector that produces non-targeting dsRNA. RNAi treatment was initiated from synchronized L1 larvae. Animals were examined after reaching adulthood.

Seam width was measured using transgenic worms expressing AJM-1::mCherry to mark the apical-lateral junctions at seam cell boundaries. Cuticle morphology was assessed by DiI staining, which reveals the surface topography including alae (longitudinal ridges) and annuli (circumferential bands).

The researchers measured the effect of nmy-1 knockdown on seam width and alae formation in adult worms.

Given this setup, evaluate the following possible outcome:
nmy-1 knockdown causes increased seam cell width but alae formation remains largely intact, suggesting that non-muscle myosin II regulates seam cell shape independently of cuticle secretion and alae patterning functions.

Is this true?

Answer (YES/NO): NO